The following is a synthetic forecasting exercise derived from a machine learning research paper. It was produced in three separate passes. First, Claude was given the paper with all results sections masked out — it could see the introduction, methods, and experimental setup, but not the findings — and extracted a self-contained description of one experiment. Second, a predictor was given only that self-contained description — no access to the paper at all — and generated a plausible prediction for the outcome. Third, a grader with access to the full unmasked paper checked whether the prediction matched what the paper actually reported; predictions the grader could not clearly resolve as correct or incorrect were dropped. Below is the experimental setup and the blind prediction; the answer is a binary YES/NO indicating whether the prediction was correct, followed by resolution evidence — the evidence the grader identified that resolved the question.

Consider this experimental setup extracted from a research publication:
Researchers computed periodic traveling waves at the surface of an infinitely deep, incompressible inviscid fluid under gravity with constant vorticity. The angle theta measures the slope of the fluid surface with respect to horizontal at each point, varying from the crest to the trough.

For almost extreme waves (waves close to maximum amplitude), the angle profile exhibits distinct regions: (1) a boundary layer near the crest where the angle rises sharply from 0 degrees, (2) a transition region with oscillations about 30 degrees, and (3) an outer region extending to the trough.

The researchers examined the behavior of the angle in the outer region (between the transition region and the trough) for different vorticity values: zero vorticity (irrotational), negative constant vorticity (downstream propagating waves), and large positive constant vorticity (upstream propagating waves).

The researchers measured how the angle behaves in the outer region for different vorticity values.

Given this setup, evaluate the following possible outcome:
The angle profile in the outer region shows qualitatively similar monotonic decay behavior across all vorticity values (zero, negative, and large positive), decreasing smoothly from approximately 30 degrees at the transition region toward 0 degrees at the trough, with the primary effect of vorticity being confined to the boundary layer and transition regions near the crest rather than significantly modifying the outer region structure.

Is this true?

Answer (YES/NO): NO